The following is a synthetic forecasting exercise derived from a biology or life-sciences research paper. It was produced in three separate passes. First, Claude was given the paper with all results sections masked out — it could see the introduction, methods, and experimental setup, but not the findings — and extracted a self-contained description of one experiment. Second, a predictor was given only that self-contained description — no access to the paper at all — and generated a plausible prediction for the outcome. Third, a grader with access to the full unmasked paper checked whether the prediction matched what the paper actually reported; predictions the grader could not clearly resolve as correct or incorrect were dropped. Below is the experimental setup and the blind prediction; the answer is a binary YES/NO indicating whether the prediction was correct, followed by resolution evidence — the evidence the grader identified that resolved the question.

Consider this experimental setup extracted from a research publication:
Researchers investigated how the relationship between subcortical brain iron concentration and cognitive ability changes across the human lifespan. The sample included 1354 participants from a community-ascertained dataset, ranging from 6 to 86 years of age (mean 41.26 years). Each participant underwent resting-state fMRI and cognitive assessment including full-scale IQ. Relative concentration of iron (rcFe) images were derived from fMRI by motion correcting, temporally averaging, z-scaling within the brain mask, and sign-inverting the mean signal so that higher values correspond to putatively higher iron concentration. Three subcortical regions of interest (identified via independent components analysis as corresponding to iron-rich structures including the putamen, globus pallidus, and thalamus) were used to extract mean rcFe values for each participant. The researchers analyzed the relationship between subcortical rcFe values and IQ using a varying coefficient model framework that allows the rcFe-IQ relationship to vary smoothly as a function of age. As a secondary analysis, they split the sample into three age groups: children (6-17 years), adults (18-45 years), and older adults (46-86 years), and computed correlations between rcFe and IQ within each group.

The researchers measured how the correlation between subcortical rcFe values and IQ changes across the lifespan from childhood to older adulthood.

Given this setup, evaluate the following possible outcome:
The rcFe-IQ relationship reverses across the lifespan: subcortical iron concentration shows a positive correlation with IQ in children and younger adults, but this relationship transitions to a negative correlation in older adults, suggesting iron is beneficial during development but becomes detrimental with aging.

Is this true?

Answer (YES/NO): NO